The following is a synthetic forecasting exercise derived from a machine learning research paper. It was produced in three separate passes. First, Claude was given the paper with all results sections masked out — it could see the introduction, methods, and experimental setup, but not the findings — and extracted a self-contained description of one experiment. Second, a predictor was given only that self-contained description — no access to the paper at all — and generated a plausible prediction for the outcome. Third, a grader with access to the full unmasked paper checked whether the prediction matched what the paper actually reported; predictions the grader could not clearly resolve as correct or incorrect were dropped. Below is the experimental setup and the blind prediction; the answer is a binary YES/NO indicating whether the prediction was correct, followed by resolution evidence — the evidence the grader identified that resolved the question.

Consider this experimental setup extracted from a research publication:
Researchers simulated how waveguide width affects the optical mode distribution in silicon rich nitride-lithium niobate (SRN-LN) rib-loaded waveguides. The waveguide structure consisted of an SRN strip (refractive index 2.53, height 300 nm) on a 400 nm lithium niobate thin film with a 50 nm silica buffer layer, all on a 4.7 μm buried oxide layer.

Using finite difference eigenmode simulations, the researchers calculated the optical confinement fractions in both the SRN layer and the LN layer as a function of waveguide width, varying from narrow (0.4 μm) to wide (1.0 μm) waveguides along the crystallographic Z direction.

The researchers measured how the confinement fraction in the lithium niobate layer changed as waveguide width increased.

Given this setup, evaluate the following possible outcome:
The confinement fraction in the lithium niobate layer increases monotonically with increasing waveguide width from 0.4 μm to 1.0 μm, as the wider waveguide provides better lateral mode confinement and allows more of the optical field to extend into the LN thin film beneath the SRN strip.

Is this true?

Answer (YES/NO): NO